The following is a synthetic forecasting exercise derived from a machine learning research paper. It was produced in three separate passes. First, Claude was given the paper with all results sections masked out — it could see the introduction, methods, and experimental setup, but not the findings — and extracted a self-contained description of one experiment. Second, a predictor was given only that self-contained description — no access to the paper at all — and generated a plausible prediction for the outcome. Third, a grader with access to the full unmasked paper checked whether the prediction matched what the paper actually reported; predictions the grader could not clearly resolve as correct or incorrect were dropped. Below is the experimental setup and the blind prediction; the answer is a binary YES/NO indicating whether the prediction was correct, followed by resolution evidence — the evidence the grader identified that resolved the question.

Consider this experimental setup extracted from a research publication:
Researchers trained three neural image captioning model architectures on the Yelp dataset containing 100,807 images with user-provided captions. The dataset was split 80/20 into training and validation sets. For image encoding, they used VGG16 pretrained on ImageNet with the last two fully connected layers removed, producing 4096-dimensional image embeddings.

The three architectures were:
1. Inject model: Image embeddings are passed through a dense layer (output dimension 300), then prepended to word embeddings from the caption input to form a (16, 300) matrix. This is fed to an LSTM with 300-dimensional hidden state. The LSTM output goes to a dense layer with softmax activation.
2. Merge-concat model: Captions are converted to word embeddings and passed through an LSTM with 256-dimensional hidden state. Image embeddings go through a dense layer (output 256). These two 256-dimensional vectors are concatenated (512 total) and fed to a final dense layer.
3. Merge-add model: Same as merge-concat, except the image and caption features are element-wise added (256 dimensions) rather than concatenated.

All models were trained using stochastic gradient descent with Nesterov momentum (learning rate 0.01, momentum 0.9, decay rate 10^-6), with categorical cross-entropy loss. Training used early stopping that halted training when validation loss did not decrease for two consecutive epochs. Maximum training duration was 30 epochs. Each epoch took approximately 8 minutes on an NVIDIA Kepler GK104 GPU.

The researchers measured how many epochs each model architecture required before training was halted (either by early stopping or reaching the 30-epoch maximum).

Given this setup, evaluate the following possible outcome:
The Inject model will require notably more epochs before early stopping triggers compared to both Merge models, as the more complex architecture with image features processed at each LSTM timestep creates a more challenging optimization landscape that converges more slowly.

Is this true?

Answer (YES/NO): YES